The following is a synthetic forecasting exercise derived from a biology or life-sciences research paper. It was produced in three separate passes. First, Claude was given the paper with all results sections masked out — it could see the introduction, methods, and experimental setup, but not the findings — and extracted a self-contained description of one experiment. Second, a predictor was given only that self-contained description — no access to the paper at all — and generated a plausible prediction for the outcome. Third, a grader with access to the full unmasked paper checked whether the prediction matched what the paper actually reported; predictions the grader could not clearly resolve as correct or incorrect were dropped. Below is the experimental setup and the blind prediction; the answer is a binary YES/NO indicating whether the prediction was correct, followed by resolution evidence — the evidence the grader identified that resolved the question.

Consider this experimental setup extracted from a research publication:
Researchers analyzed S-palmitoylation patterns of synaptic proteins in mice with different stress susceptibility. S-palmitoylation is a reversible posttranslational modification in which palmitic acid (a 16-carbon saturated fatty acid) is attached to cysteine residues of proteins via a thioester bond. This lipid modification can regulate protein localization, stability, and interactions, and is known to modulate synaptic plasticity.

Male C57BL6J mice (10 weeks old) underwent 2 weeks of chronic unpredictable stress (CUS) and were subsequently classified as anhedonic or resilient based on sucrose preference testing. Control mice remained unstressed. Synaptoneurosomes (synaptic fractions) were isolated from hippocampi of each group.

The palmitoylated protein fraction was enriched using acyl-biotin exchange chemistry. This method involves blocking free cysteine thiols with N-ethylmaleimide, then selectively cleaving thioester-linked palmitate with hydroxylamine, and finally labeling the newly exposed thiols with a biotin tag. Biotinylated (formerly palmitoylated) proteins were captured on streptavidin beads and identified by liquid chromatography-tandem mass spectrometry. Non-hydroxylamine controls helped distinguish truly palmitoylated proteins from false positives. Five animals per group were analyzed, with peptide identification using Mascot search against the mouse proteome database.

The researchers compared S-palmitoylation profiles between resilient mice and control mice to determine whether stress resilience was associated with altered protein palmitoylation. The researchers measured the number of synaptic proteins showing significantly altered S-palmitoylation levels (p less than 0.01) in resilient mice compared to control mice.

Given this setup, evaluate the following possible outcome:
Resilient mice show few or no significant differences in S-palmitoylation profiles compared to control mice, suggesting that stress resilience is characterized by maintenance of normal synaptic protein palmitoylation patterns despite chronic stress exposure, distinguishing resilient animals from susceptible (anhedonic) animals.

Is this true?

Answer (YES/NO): NO